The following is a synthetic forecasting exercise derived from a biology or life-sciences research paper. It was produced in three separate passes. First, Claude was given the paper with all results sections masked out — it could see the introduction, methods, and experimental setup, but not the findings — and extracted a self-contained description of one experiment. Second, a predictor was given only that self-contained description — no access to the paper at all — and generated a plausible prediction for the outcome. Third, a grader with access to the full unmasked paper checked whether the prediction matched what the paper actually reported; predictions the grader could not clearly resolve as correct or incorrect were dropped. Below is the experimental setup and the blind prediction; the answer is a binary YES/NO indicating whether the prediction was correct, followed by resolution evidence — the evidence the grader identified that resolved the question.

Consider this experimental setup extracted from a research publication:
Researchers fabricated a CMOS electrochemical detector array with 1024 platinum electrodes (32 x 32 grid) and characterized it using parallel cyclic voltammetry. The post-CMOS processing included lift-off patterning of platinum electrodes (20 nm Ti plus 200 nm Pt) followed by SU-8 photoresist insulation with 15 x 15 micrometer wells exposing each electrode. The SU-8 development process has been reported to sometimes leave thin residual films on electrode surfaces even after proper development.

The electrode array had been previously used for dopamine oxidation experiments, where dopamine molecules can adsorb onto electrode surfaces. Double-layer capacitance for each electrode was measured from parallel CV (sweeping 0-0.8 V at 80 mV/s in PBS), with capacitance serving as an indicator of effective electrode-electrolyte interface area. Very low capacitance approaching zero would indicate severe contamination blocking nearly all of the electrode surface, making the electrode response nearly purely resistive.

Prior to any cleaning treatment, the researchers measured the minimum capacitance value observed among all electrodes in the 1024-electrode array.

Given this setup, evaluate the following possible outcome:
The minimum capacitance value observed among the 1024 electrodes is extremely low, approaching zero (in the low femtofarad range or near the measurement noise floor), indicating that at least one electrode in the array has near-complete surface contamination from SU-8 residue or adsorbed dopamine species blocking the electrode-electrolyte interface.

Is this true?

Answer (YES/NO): NO